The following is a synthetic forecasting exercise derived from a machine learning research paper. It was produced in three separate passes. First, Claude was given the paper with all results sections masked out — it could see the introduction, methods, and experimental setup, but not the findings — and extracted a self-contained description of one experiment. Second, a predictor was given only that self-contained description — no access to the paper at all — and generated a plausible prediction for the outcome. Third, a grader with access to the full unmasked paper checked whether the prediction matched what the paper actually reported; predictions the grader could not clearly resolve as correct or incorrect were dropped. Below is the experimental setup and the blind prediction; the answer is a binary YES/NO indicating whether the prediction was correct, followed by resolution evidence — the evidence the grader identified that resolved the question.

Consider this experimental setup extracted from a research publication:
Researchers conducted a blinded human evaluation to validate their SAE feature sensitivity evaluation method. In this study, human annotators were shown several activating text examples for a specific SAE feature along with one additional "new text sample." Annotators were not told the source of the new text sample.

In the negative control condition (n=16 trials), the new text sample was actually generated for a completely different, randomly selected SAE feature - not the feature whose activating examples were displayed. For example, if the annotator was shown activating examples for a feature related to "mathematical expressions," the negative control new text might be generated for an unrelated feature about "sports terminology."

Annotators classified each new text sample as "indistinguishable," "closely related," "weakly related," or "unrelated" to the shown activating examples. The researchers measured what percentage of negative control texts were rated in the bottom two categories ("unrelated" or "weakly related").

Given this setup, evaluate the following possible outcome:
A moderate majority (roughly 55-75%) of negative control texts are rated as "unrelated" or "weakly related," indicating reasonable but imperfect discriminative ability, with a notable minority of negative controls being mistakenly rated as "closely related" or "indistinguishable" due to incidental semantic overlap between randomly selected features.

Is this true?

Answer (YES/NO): NO